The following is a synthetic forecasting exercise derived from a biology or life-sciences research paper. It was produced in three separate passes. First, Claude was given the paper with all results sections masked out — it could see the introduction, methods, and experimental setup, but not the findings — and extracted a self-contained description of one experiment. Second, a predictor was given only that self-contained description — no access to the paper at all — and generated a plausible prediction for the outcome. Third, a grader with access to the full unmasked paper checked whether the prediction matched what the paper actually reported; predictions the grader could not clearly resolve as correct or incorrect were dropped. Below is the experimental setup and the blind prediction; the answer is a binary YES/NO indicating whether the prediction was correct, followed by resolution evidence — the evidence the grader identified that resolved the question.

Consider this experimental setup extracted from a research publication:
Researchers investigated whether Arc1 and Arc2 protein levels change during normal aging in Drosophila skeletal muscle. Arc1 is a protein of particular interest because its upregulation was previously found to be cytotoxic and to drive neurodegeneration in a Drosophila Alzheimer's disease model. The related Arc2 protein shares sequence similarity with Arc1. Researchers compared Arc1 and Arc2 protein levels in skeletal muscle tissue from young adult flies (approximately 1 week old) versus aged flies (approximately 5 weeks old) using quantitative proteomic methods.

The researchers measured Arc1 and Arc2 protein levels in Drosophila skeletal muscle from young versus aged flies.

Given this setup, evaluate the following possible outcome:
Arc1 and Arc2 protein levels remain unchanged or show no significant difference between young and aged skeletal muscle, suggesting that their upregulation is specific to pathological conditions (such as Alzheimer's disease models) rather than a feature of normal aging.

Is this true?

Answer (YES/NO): NO